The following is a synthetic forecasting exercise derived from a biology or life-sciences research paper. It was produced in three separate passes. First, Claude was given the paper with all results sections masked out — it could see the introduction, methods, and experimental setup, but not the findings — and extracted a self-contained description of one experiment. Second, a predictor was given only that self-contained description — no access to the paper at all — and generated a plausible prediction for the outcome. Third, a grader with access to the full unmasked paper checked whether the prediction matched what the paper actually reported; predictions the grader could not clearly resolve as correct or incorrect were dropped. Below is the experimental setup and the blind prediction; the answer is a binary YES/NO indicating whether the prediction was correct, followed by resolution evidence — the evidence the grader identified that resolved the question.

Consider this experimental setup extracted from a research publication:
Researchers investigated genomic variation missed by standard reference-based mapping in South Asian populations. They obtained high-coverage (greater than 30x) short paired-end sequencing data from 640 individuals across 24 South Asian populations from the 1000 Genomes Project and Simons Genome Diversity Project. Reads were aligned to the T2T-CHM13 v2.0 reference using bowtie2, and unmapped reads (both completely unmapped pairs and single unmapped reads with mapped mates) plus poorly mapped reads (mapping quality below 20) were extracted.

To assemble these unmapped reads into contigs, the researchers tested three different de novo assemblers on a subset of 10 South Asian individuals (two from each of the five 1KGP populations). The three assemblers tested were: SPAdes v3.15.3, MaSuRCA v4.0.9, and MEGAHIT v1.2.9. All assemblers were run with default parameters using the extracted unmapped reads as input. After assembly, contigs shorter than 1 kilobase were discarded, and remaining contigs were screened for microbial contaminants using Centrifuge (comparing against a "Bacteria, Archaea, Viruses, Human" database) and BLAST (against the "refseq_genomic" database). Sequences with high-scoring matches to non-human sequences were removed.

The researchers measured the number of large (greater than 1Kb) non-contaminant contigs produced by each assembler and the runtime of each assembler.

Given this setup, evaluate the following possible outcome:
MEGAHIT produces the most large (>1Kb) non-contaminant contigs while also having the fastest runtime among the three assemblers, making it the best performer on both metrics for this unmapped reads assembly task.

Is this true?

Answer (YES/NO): NO